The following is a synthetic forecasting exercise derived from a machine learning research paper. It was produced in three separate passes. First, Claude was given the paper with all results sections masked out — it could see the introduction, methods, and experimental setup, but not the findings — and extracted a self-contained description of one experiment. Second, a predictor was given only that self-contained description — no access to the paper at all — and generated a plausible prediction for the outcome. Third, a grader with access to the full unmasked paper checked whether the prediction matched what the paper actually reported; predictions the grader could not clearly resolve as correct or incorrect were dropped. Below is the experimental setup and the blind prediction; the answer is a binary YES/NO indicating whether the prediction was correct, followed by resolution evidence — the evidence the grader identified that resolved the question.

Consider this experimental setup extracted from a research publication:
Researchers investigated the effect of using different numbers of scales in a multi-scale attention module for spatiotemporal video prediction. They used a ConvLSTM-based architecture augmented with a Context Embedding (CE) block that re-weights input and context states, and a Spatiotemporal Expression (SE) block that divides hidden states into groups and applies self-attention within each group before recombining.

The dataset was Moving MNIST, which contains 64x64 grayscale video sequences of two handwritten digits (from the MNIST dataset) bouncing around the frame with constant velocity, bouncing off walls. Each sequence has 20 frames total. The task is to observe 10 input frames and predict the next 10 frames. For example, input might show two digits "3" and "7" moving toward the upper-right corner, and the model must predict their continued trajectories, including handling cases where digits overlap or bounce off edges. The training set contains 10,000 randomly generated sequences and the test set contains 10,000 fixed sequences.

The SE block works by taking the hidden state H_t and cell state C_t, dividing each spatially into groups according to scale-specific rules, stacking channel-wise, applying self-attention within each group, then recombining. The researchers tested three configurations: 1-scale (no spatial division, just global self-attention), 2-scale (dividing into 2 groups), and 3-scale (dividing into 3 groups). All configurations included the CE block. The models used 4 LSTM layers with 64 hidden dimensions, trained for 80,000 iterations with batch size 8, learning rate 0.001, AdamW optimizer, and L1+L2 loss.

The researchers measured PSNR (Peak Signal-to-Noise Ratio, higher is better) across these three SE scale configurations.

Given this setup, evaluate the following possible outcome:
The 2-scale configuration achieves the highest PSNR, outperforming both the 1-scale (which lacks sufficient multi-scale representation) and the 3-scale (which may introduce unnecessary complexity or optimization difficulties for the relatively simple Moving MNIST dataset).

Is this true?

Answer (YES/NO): NO